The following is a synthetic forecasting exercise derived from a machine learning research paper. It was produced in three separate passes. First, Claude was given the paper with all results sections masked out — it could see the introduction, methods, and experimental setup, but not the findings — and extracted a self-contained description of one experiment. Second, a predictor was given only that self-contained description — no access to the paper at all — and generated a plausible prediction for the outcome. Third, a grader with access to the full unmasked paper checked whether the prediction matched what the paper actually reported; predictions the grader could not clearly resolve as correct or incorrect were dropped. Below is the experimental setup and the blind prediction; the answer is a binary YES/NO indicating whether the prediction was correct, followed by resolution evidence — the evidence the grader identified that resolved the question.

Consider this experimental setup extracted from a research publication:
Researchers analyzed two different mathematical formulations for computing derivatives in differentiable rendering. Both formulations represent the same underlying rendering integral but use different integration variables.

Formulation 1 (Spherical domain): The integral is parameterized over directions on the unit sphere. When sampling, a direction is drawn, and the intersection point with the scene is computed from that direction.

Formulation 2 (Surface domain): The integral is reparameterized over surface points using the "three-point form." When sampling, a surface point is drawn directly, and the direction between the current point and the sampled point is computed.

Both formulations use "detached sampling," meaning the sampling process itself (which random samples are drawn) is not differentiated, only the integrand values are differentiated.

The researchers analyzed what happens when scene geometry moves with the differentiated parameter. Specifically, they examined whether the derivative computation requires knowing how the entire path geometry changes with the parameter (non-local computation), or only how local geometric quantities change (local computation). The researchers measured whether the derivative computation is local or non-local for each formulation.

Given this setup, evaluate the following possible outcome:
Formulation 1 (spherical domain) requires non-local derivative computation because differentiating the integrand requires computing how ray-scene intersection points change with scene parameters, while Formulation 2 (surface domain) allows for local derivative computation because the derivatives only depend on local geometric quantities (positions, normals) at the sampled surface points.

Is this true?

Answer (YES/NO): YES